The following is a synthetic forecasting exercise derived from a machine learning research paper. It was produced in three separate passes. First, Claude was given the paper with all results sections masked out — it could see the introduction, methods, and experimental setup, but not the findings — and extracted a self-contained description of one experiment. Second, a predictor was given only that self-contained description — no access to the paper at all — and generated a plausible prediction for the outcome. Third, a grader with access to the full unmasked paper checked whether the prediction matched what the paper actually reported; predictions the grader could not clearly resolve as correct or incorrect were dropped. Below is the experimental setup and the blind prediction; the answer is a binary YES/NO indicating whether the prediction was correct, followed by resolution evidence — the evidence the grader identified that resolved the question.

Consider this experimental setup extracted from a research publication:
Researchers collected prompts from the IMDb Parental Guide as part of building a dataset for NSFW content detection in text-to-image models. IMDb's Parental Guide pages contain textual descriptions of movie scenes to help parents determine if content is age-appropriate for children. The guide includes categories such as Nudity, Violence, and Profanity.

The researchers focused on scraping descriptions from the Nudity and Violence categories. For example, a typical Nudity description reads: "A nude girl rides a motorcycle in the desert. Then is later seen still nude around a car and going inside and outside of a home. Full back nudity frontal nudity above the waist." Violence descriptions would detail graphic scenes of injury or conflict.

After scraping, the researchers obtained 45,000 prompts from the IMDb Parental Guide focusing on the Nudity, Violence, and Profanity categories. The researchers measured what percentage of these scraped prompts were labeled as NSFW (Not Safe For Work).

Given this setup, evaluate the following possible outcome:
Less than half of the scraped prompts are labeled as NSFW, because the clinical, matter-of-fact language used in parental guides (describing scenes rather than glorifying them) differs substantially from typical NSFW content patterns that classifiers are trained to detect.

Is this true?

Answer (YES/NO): NO